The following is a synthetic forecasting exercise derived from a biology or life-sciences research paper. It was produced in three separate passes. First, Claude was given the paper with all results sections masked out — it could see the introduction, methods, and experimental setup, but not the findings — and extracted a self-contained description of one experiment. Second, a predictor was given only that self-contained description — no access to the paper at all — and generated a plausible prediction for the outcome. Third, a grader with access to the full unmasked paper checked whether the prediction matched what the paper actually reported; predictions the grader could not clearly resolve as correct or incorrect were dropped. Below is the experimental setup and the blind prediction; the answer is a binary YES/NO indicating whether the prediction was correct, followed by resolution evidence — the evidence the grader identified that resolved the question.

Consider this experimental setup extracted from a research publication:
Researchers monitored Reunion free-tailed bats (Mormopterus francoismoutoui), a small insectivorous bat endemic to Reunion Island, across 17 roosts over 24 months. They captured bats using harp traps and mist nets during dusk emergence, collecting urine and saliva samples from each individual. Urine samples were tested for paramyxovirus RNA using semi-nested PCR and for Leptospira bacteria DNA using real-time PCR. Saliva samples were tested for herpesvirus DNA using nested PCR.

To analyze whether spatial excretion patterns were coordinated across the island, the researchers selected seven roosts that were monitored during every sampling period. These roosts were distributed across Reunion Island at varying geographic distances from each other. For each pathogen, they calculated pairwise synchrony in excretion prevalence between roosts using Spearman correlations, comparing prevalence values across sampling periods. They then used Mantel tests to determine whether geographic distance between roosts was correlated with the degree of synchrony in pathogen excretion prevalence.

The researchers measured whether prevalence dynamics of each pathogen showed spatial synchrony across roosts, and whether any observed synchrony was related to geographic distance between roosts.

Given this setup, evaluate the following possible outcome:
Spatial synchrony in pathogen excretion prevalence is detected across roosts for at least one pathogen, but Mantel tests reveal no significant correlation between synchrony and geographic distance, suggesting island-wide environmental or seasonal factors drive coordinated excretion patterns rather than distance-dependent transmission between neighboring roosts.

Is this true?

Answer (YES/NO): NO